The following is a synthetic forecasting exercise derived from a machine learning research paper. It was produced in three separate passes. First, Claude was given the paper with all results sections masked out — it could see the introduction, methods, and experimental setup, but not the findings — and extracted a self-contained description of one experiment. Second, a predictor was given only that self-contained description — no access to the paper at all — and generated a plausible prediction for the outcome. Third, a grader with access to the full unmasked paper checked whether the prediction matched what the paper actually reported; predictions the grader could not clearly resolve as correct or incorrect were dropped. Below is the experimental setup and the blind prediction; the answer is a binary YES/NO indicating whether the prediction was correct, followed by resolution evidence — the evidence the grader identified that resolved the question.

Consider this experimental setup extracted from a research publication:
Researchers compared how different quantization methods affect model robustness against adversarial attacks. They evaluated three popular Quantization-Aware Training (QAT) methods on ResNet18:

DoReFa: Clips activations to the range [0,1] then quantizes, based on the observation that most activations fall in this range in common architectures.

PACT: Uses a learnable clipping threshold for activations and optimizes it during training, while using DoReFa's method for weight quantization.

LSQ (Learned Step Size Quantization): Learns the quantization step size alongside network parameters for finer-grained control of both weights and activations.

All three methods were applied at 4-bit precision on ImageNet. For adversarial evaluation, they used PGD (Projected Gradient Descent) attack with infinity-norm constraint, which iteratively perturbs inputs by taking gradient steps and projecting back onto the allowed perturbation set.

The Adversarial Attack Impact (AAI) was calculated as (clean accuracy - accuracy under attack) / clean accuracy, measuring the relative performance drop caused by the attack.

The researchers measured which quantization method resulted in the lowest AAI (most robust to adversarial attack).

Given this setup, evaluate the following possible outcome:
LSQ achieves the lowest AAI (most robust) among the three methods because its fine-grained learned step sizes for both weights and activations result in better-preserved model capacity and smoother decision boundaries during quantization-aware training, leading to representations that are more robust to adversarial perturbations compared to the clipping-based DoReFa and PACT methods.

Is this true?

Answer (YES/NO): NO